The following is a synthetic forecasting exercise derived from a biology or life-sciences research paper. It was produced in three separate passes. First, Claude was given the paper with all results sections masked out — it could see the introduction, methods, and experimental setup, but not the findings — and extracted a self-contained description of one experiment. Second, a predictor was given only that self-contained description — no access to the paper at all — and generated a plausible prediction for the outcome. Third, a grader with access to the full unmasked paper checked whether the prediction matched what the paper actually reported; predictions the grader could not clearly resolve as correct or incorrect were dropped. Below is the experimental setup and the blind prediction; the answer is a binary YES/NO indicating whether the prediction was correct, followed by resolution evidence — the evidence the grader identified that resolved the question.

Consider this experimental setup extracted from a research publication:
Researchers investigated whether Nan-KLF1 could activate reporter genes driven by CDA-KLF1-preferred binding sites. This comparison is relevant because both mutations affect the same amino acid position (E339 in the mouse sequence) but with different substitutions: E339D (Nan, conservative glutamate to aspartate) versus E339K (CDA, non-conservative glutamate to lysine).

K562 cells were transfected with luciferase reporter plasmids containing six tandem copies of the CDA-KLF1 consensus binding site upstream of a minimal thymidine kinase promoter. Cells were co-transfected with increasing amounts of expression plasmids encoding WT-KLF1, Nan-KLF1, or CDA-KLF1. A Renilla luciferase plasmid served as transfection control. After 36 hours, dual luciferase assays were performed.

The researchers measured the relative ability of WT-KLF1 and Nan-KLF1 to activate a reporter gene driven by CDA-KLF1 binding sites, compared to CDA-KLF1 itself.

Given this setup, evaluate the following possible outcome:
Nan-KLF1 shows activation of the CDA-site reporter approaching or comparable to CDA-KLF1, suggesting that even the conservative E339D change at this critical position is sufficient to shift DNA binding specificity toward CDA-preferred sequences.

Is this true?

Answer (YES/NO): NO